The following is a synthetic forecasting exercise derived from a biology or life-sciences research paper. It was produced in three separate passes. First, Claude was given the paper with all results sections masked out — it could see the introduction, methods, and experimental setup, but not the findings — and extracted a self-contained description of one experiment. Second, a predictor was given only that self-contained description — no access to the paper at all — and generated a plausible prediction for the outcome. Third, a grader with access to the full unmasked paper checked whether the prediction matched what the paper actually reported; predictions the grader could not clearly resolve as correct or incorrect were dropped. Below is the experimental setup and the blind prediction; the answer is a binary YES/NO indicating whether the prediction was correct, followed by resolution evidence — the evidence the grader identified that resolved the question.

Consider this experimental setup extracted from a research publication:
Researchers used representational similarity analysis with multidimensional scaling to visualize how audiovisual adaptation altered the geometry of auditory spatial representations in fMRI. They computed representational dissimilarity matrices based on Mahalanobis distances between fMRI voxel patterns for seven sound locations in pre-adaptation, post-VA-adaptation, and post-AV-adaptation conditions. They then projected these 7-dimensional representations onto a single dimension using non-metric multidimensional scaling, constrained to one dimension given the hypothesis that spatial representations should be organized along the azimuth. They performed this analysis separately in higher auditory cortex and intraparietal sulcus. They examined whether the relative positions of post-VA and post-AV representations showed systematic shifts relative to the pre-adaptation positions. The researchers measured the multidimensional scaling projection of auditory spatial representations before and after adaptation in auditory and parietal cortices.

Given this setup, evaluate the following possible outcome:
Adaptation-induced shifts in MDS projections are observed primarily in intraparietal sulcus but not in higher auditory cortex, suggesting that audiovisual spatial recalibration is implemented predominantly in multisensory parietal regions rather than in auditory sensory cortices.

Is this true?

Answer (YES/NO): NO